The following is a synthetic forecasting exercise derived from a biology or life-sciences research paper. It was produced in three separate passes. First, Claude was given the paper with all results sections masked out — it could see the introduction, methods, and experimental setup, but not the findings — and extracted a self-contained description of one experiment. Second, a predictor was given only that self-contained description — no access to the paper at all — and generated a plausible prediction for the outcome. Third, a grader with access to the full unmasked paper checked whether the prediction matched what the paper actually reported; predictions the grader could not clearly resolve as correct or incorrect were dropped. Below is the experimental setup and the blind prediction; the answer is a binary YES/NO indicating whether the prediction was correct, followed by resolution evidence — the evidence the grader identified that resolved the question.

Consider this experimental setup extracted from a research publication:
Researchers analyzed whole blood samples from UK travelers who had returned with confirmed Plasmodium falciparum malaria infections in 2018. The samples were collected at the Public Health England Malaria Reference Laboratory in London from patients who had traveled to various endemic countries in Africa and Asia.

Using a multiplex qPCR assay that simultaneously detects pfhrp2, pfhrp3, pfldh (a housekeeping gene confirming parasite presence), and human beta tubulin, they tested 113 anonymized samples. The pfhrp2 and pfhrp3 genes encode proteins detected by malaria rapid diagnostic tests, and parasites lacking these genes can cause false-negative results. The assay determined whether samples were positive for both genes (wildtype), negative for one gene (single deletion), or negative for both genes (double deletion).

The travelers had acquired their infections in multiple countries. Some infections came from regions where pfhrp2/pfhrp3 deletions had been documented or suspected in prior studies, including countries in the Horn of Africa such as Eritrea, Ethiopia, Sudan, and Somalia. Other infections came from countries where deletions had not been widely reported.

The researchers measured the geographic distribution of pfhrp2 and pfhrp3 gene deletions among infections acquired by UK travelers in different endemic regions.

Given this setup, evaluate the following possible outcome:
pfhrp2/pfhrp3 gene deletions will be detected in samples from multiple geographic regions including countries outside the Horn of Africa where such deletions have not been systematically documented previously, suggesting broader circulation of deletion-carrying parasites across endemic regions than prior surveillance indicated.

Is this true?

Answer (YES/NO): YES